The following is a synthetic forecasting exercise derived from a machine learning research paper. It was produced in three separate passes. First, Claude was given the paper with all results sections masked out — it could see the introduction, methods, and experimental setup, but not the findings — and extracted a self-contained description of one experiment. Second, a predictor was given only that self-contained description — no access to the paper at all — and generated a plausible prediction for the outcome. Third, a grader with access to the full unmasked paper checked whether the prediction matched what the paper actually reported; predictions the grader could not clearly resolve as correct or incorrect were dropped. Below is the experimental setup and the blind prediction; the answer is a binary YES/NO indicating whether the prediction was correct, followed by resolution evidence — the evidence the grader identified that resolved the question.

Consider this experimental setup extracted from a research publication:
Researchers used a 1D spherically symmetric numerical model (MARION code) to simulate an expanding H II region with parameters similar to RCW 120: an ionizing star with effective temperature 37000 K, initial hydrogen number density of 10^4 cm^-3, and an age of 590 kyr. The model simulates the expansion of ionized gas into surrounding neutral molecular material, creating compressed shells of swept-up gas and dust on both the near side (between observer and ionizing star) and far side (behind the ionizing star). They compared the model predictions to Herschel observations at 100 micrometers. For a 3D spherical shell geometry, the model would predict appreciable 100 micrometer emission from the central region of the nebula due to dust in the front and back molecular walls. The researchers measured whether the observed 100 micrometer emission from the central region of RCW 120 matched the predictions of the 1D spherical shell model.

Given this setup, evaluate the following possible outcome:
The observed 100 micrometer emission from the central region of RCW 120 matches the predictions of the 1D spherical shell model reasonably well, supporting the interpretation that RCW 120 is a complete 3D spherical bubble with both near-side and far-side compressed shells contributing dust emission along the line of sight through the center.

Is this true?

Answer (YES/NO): NO